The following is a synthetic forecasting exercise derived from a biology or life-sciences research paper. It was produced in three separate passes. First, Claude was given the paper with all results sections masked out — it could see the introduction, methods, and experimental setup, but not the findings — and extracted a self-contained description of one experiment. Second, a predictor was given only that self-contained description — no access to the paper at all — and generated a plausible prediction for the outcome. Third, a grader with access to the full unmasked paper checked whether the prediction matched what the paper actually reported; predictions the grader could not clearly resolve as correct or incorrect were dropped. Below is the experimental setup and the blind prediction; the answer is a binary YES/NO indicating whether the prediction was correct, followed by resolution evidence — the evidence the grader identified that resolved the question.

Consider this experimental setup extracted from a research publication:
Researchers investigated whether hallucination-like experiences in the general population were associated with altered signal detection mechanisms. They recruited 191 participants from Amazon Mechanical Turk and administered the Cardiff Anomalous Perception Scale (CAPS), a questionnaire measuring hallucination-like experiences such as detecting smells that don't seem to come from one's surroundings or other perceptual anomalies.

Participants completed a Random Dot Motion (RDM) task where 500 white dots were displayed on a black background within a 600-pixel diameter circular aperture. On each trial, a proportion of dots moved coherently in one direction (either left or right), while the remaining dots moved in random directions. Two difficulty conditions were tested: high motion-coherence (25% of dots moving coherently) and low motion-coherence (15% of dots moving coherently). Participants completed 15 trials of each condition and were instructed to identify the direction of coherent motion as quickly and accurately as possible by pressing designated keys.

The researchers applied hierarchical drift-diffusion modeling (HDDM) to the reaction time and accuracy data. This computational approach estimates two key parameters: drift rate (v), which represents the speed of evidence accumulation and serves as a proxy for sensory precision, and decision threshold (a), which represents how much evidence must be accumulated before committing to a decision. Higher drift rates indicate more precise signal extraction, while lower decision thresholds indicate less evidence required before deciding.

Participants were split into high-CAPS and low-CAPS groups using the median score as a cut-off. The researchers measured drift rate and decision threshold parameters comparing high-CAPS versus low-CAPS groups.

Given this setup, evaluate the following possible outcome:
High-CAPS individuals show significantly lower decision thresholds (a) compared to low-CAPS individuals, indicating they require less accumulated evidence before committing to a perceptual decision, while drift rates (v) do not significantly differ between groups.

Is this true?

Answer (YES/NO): NO